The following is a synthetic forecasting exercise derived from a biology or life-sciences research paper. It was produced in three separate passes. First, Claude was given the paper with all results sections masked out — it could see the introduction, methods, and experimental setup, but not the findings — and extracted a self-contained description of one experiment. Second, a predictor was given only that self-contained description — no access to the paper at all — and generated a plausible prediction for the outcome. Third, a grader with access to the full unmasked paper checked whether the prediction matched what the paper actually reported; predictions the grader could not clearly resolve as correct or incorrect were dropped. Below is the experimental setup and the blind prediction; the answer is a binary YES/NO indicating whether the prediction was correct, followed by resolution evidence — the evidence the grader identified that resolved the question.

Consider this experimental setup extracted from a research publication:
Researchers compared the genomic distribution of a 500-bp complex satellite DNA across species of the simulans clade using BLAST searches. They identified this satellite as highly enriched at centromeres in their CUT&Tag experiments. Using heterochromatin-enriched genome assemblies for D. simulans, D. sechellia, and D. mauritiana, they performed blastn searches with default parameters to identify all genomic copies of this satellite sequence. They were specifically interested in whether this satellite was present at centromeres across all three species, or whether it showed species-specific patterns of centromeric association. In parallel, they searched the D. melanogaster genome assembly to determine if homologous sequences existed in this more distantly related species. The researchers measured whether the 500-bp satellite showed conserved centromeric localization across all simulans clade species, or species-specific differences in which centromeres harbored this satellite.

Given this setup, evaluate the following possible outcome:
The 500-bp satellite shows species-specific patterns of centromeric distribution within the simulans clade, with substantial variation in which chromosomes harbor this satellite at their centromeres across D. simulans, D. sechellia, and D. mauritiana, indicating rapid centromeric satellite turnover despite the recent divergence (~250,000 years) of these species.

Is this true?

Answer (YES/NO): NO